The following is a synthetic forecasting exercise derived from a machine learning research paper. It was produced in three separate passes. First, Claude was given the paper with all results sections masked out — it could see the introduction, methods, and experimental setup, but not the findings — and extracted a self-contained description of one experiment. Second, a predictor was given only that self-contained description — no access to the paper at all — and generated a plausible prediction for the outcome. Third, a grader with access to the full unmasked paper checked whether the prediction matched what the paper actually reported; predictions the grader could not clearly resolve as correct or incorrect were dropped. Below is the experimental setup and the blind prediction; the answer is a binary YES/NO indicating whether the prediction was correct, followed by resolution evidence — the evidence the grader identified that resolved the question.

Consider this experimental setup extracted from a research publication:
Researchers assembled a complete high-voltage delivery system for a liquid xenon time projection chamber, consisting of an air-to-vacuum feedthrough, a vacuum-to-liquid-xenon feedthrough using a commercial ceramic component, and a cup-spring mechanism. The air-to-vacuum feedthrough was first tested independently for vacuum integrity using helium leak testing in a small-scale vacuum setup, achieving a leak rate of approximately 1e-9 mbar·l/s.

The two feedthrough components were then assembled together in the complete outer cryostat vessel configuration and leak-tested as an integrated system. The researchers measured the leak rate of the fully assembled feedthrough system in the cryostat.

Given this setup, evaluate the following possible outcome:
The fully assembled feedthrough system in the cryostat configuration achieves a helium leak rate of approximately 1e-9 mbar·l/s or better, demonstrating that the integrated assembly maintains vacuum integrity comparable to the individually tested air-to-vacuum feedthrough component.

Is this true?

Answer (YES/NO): NO